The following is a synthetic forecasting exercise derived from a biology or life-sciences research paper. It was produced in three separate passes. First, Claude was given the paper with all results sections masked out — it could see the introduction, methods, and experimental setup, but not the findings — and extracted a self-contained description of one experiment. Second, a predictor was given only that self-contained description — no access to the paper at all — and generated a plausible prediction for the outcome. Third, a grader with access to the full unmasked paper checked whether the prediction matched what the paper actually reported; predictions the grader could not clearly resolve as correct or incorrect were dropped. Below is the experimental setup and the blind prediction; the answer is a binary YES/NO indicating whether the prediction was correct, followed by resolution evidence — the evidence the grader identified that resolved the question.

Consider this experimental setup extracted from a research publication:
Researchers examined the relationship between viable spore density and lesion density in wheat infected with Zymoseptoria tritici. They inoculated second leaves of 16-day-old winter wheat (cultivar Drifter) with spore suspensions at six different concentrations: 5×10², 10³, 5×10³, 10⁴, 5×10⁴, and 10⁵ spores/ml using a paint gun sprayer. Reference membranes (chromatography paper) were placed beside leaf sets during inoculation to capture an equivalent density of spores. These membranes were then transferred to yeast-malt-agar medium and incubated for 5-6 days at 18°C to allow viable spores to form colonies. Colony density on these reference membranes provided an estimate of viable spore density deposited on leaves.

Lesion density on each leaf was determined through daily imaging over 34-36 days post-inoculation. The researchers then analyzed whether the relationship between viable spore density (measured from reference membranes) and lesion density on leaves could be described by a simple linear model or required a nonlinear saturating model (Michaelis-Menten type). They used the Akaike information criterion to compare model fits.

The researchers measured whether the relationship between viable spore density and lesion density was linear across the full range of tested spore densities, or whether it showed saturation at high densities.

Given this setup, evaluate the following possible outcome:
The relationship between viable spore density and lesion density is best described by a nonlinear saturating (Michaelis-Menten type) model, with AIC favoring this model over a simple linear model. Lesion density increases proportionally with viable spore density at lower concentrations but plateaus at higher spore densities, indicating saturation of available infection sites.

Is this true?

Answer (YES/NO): YES